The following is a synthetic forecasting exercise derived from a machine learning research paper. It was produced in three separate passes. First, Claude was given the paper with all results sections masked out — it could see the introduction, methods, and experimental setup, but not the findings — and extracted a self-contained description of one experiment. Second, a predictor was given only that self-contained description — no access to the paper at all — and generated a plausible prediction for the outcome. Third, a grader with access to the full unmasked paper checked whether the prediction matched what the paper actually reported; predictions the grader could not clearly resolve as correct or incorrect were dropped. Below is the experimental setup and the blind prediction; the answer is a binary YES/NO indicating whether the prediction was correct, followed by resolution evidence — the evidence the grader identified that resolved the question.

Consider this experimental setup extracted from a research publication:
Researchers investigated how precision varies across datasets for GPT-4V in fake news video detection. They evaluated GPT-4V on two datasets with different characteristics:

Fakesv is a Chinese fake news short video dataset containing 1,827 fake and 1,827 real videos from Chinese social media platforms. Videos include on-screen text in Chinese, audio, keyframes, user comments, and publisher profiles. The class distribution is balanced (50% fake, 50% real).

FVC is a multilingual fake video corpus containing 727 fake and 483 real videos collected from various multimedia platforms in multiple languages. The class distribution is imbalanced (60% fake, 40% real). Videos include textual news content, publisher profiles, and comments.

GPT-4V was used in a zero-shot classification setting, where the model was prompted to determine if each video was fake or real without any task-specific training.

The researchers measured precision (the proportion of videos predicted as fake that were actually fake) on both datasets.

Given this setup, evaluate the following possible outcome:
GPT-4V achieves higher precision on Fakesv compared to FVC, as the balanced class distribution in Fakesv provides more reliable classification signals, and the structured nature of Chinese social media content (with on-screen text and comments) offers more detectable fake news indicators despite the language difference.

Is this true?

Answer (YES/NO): NO